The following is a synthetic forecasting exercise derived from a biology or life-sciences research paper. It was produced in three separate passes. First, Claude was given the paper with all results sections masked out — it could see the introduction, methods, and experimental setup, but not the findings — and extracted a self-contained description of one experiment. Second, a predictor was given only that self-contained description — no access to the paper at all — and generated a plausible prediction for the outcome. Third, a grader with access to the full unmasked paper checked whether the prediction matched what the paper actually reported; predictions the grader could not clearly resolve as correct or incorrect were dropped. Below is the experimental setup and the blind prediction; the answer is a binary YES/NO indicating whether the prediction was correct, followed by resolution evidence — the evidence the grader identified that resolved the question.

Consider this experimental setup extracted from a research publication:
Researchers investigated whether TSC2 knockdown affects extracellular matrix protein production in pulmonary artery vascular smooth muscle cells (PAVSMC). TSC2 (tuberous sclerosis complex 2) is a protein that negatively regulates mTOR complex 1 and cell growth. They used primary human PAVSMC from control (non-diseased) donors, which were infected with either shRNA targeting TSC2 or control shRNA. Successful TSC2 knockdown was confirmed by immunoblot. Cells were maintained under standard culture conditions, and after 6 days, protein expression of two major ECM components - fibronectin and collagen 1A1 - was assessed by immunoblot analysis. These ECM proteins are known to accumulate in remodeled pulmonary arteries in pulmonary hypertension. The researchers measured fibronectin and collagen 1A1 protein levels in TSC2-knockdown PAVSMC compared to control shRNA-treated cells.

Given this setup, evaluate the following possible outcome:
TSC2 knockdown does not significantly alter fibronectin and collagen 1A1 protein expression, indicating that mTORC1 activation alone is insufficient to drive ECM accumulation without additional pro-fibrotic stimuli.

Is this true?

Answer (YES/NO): NO